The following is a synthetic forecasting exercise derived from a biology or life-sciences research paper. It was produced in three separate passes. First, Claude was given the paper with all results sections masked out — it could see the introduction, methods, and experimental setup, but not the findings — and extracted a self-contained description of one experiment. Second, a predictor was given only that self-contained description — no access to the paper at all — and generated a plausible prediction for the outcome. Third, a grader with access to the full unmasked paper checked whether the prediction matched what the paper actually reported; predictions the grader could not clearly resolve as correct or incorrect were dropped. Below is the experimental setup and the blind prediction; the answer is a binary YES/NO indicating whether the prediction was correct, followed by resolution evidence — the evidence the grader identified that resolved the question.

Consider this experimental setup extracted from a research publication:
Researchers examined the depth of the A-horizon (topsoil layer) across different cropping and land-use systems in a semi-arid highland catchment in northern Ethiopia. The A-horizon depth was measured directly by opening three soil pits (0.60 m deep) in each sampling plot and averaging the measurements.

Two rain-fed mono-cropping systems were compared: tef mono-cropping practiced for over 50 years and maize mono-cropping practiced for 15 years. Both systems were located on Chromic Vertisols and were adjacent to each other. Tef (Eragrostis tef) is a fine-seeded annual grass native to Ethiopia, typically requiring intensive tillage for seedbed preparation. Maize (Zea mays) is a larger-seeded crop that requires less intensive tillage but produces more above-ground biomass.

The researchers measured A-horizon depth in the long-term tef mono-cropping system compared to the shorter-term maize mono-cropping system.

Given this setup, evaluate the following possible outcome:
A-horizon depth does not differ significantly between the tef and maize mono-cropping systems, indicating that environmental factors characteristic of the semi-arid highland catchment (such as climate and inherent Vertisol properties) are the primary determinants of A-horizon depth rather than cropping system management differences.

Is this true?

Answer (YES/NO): NO